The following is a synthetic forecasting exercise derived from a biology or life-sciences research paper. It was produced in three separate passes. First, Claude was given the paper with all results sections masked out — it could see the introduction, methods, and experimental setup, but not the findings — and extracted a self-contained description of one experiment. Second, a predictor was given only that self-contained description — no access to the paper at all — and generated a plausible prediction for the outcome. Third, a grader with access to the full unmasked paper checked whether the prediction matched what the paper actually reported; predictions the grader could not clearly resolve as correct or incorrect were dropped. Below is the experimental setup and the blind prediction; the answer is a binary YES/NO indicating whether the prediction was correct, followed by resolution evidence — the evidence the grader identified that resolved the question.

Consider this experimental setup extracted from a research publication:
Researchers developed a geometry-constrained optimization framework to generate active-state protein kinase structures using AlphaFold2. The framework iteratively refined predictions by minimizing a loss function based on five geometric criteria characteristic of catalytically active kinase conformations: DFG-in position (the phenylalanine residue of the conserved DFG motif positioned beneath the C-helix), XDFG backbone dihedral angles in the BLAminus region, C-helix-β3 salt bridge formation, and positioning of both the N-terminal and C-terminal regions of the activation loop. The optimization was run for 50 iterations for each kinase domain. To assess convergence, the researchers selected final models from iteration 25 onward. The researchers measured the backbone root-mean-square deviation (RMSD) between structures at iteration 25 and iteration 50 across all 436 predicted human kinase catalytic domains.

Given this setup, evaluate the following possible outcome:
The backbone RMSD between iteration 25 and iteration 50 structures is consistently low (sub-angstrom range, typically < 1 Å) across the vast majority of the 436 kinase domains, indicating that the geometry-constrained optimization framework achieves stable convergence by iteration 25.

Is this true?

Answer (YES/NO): YES